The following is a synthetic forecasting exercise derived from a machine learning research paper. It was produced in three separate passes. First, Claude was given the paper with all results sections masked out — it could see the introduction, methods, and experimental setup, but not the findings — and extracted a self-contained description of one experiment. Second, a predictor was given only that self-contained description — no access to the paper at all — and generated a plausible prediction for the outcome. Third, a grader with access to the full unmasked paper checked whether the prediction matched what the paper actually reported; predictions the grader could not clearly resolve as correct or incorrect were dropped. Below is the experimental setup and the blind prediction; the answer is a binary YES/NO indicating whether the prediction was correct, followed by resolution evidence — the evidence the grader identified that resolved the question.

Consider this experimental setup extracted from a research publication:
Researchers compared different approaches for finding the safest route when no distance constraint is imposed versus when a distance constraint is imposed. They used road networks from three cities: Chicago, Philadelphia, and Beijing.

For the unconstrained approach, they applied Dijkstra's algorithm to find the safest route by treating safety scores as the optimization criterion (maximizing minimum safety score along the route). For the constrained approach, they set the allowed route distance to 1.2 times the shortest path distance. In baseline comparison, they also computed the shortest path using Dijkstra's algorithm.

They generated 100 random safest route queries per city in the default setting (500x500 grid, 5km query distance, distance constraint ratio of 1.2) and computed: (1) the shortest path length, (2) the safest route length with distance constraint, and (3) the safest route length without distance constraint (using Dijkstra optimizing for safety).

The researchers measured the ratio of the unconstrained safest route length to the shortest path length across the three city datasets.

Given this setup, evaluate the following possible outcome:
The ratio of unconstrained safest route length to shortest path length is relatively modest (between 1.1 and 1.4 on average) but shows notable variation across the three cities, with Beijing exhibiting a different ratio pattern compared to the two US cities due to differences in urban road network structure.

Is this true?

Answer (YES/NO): NO